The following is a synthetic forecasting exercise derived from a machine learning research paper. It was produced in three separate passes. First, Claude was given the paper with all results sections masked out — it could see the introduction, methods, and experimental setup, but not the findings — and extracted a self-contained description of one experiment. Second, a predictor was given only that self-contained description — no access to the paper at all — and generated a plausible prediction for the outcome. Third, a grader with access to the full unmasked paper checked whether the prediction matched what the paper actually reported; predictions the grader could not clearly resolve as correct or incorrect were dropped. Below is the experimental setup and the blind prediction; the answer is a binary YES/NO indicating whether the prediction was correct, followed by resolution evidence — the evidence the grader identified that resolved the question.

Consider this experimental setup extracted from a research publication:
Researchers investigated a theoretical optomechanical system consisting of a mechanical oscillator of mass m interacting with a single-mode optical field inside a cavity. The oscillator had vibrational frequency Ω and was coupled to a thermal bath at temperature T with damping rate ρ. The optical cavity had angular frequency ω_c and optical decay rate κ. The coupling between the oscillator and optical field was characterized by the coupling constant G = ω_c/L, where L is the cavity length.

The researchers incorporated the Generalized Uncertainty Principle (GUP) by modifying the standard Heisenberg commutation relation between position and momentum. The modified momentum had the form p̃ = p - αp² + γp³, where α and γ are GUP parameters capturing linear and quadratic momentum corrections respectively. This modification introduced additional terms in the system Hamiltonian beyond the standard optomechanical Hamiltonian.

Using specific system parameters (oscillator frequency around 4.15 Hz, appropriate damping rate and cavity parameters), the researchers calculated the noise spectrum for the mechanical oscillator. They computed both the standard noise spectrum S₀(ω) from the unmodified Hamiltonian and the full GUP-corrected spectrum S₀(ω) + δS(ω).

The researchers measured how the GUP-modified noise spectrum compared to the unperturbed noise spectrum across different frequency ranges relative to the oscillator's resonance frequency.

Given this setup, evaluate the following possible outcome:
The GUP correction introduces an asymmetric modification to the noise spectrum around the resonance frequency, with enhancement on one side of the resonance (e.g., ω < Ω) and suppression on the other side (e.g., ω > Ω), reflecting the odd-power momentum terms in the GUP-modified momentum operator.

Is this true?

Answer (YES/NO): YES